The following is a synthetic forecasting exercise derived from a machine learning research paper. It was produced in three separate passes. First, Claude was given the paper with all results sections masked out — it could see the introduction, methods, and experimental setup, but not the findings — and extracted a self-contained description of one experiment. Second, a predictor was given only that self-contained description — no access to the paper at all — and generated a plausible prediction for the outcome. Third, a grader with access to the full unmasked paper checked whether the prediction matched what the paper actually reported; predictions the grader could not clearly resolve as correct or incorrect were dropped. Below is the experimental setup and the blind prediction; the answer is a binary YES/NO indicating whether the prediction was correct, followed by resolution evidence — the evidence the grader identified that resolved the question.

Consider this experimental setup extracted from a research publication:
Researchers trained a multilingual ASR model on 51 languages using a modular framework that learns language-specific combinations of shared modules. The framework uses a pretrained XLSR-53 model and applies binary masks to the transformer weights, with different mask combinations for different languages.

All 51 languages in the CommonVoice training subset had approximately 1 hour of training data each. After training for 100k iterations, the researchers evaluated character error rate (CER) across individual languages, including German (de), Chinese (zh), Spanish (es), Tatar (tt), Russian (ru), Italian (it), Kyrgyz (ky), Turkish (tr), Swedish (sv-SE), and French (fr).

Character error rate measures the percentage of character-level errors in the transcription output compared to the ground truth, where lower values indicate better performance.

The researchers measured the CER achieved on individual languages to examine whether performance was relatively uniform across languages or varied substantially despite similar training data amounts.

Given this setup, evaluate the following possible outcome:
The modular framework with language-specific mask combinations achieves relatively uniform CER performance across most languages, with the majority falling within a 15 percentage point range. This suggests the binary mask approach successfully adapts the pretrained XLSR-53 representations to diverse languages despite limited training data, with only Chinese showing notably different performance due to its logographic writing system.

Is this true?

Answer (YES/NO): NO